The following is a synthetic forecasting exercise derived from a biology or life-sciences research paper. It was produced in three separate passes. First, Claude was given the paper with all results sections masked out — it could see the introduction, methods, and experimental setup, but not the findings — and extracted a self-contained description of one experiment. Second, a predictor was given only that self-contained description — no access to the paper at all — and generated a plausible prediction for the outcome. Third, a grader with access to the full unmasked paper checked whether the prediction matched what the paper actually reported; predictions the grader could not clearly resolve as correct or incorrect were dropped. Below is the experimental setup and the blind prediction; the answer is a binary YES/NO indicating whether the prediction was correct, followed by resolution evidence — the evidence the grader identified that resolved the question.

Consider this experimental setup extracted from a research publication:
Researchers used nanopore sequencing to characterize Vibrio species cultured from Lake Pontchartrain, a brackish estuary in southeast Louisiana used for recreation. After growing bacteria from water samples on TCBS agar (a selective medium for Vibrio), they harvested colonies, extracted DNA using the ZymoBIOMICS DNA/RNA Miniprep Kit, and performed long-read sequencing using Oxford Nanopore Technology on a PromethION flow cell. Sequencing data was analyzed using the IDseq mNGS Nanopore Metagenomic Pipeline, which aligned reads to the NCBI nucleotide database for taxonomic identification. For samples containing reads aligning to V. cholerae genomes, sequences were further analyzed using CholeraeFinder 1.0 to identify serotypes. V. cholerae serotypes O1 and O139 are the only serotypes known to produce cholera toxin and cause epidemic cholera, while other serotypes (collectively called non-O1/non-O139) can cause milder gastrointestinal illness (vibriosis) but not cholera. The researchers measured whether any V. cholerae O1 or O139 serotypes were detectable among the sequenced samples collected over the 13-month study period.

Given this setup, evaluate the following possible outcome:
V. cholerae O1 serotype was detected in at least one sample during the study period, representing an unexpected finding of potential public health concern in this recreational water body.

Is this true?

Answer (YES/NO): NO